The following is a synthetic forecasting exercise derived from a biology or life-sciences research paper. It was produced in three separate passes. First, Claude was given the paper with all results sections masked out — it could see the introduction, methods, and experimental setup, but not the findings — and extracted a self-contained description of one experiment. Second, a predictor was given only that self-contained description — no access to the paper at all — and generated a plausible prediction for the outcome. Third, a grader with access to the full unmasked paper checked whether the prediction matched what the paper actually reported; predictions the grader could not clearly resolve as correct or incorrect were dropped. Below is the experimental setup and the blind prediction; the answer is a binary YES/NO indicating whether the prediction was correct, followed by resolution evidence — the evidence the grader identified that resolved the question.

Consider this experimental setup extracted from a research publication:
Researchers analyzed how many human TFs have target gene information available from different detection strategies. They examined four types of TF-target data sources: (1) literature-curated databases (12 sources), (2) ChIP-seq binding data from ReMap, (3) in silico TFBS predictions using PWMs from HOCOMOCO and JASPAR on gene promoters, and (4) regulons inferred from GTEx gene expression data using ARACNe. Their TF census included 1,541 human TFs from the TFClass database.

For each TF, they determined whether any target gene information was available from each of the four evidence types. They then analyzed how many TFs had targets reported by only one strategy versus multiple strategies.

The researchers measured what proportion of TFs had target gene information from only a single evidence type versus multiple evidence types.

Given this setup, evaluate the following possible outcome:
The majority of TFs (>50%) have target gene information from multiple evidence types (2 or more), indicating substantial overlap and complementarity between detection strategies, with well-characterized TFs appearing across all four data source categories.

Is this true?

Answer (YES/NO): YES